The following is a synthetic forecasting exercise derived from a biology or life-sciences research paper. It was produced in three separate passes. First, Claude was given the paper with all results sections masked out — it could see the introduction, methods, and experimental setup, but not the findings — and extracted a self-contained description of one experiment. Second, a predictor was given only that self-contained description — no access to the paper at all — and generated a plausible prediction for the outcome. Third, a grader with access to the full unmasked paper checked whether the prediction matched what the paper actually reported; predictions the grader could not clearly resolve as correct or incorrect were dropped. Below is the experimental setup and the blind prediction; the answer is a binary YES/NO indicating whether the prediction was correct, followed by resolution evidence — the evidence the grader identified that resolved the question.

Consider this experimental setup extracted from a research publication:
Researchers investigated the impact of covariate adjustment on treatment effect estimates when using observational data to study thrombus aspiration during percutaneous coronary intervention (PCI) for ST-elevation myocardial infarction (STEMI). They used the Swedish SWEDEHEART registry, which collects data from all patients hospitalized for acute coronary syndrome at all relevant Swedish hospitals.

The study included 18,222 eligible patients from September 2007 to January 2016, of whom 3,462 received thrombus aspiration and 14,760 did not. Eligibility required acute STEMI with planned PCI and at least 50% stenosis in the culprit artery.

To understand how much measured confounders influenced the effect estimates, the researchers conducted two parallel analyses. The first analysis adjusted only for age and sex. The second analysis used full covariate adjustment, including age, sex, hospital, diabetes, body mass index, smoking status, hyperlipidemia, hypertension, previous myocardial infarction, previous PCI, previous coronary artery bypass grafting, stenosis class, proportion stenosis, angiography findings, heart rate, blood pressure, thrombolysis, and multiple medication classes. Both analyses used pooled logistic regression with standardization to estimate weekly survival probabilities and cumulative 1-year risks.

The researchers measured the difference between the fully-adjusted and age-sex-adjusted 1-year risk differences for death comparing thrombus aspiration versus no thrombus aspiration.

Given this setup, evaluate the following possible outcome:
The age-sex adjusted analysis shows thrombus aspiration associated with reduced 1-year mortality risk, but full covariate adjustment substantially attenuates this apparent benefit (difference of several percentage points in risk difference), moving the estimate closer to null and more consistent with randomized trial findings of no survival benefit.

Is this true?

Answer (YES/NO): NO